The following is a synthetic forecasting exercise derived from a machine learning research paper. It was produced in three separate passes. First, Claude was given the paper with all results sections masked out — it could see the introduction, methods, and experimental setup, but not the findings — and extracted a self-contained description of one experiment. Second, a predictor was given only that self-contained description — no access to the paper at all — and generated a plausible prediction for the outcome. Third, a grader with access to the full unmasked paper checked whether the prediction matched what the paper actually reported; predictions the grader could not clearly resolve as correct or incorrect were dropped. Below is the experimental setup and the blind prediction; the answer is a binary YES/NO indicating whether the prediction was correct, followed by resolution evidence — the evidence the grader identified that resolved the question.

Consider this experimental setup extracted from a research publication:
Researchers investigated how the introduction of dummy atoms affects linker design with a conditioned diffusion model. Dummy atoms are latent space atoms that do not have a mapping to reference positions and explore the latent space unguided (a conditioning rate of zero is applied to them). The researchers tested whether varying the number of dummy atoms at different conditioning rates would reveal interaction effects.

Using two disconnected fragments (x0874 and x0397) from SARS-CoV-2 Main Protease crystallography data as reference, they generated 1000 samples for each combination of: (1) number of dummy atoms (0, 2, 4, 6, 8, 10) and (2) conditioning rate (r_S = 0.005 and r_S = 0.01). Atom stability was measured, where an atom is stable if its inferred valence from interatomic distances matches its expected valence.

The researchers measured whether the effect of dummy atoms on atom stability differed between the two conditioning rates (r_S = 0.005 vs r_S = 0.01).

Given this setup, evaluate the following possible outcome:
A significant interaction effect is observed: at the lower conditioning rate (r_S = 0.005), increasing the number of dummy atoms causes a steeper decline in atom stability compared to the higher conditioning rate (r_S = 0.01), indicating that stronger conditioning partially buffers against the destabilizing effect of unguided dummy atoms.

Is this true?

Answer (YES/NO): NO